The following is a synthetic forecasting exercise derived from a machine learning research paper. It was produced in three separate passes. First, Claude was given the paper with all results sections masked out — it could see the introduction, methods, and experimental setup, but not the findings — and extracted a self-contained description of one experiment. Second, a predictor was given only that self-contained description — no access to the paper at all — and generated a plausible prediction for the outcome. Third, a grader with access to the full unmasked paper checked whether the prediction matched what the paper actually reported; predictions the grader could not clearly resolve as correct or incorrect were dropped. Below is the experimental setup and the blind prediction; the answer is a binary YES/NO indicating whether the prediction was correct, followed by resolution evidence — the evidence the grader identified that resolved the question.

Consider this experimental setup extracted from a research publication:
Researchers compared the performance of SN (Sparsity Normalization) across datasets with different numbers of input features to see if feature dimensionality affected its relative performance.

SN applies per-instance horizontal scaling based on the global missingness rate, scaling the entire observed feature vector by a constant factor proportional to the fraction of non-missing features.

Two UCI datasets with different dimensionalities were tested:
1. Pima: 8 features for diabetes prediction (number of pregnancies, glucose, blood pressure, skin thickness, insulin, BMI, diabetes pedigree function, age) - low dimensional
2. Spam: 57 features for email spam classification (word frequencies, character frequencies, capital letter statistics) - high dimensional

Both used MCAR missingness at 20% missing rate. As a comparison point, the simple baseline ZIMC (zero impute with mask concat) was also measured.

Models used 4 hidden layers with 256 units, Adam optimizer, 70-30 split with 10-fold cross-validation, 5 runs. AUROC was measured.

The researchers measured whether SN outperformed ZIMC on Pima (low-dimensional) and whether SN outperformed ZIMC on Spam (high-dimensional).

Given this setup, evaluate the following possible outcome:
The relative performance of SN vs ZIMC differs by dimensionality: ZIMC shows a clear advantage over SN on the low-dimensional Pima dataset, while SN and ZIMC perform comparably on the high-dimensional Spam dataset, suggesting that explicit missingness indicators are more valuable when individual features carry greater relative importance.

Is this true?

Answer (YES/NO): NO